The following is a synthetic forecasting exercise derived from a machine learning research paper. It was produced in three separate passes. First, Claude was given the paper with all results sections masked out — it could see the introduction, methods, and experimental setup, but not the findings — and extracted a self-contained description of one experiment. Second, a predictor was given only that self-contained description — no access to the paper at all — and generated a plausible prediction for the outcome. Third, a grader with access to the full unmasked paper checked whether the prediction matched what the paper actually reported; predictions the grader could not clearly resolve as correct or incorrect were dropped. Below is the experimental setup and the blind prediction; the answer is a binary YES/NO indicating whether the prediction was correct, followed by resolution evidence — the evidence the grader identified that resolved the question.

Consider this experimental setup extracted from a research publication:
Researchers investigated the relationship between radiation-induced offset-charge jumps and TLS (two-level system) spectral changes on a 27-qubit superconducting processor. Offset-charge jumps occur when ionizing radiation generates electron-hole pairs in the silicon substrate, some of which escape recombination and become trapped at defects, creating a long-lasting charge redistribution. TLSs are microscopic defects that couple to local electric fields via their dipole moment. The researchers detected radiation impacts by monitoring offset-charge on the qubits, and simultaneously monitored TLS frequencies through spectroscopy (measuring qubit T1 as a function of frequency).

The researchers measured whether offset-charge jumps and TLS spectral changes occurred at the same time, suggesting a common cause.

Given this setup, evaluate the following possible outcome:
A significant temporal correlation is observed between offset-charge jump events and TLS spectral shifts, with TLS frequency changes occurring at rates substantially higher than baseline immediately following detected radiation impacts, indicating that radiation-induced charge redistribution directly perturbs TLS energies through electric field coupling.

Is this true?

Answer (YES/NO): YES